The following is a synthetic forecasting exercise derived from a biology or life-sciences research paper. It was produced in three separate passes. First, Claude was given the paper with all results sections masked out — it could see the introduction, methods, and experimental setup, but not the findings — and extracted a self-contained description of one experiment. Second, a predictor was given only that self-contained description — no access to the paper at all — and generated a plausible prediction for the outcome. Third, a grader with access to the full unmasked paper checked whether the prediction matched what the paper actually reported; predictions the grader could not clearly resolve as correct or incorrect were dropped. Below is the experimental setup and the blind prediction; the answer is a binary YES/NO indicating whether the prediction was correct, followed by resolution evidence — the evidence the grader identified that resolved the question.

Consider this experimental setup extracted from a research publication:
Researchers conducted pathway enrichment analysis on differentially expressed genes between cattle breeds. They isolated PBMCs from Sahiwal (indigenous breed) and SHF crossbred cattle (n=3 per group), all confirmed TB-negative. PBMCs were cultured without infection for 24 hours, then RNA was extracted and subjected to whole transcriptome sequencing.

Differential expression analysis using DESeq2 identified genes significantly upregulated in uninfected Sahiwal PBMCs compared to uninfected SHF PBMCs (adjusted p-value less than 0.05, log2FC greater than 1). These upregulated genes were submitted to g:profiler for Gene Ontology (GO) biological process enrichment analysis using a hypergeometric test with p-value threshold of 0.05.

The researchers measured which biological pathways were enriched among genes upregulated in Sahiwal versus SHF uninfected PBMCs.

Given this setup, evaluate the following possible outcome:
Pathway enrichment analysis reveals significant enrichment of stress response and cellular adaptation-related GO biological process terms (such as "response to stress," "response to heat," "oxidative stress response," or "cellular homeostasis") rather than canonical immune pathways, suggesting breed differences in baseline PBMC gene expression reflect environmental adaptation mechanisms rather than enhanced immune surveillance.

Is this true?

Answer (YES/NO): NO